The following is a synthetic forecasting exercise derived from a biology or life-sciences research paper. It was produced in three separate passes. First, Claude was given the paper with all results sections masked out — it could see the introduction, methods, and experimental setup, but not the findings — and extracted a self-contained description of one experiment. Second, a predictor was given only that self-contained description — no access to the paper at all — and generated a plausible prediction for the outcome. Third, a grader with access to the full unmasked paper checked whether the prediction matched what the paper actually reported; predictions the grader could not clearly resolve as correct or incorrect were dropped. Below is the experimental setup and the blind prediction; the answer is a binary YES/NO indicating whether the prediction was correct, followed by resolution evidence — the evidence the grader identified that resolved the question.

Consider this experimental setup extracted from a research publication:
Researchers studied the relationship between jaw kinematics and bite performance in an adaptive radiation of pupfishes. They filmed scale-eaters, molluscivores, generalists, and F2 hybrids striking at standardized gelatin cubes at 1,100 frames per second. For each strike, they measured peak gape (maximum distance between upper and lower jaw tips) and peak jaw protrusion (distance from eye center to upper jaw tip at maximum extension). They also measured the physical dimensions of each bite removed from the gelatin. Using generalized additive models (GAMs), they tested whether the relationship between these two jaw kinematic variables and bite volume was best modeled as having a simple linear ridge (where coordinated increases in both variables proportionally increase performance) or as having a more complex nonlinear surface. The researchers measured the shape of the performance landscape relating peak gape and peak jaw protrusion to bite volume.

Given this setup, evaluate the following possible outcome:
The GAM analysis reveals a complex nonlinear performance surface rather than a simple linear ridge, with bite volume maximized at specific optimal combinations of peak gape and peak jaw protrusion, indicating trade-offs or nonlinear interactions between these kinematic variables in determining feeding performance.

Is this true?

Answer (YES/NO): YES